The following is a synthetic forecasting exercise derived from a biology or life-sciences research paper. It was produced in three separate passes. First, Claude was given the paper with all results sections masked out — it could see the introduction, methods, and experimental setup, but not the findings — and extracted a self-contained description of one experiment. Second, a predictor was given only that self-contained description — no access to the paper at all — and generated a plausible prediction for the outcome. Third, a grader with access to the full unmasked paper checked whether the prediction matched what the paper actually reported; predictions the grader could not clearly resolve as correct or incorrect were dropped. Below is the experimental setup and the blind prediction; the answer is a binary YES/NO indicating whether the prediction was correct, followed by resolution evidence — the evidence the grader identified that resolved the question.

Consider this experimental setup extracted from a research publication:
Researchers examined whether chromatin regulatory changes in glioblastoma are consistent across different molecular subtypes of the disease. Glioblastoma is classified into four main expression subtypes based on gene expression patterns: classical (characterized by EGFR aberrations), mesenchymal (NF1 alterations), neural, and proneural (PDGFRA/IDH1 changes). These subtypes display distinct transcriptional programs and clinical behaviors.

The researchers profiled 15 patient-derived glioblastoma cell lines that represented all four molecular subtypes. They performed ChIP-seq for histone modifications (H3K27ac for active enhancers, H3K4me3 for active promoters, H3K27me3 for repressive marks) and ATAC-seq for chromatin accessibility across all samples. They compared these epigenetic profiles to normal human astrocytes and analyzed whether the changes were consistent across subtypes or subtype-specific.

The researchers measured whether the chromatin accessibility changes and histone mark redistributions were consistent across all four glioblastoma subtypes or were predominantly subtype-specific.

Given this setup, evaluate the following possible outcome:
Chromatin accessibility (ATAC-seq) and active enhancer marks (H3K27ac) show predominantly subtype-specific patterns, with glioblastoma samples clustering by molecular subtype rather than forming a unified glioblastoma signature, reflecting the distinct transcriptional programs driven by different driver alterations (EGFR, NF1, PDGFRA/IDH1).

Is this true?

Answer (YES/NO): NO